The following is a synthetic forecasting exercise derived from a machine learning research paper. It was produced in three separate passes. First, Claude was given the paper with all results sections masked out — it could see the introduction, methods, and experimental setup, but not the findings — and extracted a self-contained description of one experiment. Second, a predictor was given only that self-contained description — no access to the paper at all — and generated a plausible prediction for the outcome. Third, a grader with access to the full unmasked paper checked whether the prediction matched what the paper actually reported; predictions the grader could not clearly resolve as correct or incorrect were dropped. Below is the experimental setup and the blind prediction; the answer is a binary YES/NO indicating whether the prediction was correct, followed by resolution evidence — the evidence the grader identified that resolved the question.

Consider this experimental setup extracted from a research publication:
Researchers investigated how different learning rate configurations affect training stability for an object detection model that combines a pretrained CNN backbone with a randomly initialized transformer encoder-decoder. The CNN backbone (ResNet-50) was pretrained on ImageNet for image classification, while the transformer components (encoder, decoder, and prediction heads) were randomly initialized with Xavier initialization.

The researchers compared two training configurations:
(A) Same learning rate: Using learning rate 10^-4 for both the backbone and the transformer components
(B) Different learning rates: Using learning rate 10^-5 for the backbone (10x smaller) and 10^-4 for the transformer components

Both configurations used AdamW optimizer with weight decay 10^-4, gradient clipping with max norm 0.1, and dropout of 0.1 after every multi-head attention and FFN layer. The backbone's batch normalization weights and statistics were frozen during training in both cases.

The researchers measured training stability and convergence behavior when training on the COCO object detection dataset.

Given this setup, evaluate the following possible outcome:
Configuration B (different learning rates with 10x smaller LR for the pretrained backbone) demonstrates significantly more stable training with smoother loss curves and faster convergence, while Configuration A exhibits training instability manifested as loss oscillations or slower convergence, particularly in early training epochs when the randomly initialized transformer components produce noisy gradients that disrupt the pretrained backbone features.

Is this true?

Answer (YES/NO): YES